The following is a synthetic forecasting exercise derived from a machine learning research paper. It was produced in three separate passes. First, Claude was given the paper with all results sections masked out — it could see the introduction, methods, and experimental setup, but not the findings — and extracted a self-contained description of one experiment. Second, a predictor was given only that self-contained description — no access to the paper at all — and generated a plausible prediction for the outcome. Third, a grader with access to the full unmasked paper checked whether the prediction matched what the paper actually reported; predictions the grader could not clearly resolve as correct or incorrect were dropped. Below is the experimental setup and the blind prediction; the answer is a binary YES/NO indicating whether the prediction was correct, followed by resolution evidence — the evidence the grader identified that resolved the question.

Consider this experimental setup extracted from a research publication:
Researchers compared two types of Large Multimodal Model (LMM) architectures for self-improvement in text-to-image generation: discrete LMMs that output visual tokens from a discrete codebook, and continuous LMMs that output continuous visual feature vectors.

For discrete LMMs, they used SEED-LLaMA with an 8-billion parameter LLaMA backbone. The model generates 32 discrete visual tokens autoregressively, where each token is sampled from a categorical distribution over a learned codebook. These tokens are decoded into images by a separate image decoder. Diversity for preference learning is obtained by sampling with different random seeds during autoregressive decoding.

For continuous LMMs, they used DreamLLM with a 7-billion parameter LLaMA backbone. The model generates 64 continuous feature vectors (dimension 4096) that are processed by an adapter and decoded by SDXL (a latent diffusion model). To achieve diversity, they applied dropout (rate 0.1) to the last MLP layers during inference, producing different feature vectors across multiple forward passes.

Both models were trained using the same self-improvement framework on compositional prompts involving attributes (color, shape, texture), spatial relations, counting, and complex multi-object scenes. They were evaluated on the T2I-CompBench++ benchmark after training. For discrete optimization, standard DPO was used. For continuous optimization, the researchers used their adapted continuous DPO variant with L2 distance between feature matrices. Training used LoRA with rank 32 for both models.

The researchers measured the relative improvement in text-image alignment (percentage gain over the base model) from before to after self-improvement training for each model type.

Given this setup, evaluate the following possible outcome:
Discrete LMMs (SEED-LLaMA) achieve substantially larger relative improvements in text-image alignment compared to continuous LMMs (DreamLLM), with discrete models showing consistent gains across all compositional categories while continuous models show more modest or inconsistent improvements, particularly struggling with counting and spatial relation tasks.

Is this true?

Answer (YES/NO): NO